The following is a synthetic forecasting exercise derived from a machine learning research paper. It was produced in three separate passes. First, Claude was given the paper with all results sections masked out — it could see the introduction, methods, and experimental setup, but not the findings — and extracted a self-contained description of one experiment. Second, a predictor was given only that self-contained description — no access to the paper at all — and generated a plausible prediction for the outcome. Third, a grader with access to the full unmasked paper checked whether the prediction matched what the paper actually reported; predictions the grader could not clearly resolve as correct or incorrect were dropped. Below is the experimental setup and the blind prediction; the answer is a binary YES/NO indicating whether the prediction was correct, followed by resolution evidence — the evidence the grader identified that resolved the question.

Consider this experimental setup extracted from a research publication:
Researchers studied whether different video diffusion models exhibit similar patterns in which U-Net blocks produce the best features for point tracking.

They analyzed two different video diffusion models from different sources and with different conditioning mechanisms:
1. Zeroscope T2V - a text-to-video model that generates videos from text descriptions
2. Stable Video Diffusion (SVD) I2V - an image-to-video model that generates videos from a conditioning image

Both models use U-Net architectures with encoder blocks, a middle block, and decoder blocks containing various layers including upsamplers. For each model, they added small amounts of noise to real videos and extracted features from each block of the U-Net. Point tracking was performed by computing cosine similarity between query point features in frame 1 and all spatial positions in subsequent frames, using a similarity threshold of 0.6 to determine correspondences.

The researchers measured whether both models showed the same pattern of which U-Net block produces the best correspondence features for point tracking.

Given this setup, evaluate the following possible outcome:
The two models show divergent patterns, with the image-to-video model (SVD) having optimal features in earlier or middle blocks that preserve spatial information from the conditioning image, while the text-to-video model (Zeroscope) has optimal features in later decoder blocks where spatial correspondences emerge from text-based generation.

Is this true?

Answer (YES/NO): NO